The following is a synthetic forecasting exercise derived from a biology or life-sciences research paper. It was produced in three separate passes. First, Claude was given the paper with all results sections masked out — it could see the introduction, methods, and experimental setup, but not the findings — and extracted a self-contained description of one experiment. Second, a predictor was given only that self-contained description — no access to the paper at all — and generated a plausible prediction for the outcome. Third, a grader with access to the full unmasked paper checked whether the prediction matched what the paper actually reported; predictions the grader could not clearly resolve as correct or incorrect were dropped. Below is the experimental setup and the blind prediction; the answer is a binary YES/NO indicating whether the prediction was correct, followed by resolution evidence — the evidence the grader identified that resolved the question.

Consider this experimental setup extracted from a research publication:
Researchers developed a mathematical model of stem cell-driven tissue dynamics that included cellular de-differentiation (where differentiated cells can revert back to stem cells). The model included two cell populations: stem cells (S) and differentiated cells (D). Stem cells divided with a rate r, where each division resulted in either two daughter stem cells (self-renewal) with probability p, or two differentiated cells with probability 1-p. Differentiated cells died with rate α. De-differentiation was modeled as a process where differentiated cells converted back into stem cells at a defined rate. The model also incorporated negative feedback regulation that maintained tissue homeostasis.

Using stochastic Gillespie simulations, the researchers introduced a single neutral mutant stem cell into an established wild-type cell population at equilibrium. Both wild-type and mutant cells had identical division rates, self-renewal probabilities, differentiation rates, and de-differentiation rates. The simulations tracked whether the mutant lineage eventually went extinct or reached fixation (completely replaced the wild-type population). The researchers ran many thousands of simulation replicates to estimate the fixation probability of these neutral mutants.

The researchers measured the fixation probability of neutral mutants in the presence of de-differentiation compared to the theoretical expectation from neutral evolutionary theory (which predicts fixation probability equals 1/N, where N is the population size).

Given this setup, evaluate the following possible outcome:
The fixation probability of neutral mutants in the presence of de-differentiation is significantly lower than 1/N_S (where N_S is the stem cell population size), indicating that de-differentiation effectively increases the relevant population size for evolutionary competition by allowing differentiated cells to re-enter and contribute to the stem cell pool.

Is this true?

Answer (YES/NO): NO